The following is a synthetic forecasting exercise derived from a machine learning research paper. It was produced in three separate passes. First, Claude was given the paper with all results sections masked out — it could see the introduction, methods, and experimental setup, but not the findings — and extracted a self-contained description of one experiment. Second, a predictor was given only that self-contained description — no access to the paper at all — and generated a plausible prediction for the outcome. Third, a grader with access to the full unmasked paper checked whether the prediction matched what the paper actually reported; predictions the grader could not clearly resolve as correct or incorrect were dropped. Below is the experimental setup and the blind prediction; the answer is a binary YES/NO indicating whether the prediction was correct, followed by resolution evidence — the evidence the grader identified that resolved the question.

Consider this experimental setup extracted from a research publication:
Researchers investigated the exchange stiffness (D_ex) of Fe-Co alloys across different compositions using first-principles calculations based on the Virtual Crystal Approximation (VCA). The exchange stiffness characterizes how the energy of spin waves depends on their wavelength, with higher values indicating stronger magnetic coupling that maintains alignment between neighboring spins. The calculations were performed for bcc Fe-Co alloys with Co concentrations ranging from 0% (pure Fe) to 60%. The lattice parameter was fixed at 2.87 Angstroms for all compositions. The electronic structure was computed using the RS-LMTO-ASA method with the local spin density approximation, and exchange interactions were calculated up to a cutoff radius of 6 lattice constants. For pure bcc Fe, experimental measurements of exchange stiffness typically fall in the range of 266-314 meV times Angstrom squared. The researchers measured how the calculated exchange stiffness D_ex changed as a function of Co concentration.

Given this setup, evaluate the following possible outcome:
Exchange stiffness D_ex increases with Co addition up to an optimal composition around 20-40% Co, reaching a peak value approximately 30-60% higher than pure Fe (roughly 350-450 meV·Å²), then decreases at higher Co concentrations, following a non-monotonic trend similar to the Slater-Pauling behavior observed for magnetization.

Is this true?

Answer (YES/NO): NO